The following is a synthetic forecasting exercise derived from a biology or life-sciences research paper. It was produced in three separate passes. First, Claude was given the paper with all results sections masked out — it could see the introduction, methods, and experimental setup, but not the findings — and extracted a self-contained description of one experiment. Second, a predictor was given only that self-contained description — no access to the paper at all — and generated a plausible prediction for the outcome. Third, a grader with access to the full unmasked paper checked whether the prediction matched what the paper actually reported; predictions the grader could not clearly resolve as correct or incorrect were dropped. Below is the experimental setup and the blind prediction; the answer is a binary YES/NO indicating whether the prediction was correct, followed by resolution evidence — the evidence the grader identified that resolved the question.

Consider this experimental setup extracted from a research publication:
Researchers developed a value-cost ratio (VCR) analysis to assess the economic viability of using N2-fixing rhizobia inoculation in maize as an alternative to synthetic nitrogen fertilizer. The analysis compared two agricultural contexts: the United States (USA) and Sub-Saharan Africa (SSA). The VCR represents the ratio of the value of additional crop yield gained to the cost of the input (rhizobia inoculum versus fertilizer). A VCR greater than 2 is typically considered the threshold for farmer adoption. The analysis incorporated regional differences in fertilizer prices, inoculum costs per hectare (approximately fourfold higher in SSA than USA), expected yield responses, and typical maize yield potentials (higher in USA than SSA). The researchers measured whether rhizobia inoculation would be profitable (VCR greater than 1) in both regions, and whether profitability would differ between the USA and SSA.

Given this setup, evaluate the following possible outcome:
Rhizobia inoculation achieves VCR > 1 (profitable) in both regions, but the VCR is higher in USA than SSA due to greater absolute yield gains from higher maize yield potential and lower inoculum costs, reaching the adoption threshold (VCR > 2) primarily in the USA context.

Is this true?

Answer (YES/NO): NO